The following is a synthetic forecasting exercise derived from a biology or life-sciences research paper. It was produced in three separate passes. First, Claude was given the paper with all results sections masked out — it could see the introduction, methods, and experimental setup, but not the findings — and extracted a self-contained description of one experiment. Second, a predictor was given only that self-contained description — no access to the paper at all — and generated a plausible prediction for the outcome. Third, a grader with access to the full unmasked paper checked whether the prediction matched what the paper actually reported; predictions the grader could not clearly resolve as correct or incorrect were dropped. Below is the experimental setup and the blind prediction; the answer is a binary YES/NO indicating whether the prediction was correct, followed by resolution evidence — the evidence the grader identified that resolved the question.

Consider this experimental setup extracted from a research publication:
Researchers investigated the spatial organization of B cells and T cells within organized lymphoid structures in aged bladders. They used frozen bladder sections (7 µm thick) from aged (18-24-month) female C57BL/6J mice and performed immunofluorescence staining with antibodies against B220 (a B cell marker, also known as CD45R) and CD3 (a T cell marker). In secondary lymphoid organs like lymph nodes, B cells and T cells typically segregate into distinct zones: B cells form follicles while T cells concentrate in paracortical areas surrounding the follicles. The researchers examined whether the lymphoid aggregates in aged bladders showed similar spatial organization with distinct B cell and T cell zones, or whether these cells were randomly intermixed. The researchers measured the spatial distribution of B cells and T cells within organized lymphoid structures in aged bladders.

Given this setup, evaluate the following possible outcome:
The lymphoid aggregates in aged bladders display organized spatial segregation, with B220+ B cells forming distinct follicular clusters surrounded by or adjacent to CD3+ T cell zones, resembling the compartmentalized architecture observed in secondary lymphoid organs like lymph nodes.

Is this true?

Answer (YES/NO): YES